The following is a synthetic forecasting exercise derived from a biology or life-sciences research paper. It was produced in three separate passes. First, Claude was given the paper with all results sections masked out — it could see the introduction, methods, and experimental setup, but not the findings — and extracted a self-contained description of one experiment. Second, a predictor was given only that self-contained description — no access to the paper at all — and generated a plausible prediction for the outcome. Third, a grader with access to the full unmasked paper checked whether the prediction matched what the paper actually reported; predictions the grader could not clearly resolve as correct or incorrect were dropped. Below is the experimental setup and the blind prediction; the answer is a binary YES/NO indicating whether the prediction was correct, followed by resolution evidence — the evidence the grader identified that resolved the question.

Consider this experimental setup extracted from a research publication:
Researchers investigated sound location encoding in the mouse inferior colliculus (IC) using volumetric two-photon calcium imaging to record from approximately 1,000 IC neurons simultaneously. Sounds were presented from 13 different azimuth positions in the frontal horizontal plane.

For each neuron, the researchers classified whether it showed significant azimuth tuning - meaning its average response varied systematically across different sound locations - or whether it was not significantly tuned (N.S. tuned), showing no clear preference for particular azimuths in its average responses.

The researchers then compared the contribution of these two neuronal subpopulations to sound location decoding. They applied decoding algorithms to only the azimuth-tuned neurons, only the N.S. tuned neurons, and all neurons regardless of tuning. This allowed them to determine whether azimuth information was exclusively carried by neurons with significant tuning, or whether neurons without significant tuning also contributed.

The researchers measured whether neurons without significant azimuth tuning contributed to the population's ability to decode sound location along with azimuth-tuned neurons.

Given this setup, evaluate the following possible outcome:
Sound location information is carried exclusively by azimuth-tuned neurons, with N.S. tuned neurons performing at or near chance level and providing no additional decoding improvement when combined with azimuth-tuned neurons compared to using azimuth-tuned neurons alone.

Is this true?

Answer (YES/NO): NO